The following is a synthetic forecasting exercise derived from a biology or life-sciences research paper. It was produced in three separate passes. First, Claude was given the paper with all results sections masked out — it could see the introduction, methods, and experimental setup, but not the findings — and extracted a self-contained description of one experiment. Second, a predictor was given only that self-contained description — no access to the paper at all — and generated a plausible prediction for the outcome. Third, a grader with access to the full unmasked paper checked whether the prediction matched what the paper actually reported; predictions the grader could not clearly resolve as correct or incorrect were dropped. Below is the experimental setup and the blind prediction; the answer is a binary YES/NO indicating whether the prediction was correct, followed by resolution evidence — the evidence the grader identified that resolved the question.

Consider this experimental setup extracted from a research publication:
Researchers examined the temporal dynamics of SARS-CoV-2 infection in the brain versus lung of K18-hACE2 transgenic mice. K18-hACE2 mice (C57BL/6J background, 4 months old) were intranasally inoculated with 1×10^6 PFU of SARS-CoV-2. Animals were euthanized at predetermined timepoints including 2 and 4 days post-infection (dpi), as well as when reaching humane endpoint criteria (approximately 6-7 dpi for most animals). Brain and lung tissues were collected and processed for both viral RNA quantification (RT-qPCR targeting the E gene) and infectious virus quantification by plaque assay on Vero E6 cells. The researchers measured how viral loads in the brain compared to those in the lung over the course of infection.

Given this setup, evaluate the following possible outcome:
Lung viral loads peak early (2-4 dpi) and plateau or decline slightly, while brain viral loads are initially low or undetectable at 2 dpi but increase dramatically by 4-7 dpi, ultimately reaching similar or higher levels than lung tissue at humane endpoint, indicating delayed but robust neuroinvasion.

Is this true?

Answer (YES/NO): YES